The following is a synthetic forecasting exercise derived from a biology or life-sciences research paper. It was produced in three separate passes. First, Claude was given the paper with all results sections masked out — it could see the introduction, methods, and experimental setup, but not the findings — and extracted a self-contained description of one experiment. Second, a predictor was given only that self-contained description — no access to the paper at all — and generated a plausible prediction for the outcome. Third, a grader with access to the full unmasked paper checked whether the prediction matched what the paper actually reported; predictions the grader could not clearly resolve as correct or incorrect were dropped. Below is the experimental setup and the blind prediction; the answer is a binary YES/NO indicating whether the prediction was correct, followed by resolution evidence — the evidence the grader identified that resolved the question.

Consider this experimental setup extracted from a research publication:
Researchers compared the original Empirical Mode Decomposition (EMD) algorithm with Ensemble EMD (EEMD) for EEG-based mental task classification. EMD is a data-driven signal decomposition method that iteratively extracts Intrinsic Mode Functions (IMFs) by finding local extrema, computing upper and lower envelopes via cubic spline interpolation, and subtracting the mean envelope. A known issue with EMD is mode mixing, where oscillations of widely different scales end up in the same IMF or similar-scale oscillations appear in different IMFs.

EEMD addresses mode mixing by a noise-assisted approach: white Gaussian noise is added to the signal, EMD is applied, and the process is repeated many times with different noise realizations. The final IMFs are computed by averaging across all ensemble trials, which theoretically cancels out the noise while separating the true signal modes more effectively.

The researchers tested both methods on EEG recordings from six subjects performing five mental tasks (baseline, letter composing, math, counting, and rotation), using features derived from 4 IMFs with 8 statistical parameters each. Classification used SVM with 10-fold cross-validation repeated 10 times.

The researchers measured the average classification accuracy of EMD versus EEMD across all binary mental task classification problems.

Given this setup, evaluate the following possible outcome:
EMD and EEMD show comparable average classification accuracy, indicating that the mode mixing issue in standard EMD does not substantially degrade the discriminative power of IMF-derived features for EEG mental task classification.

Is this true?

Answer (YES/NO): NO